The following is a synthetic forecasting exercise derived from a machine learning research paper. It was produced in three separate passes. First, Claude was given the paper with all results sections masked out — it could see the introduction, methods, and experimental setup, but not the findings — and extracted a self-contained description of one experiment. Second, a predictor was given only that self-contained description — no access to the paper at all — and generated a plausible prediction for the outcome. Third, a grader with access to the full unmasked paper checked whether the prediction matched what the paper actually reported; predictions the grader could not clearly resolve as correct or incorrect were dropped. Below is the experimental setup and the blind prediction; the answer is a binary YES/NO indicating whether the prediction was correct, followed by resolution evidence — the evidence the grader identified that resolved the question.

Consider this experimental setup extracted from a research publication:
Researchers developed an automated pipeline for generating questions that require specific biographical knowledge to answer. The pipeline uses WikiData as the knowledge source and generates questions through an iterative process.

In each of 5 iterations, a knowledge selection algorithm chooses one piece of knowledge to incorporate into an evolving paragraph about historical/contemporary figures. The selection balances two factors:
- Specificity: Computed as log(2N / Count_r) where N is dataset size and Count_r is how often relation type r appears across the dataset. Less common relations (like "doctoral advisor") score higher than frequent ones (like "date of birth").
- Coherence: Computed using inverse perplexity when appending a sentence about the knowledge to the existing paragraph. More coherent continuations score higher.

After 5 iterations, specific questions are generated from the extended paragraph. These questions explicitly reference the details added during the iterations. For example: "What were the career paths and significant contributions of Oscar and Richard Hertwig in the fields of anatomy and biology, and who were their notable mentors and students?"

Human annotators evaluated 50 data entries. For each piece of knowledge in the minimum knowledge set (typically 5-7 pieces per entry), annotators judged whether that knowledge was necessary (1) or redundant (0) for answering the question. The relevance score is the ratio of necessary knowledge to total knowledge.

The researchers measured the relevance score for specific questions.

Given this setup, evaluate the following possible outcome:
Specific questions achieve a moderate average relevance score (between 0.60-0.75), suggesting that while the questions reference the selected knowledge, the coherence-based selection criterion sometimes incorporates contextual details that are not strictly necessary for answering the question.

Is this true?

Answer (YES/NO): NO